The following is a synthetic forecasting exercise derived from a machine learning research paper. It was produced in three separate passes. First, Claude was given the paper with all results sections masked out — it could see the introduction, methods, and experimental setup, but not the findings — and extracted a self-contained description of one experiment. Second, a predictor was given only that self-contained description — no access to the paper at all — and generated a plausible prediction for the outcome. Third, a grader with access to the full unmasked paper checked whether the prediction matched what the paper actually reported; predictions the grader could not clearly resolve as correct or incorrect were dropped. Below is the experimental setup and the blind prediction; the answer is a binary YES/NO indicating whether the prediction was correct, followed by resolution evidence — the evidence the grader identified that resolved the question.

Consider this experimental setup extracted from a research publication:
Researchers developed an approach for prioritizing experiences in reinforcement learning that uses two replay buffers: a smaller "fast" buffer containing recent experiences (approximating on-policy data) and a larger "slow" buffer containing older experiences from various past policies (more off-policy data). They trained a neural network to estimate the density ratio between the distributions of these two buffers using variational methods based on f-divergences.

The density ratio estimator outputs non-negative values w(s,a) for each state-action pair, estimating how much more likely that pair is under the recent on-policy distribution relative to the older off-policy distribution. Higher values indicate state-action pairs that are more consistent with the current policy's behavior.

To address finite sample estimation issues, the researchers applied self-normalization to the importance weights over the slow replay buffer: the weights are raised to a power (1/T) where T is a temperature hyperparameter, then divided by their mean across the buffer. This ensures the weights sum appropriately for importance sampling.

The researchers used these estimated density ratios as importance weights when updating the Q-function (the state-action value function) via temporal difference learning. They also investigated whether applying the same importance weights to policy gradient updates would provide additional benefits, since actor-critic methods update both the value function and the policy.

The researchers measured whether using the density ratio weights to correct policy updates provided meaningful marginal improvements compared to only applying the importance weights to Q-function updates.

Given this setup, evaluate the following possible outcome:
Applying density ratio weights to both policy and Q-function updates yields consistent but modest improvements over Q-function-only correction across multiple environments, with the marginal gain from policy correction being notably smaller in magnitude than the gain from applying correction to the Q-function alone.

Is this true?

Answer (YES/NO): NO